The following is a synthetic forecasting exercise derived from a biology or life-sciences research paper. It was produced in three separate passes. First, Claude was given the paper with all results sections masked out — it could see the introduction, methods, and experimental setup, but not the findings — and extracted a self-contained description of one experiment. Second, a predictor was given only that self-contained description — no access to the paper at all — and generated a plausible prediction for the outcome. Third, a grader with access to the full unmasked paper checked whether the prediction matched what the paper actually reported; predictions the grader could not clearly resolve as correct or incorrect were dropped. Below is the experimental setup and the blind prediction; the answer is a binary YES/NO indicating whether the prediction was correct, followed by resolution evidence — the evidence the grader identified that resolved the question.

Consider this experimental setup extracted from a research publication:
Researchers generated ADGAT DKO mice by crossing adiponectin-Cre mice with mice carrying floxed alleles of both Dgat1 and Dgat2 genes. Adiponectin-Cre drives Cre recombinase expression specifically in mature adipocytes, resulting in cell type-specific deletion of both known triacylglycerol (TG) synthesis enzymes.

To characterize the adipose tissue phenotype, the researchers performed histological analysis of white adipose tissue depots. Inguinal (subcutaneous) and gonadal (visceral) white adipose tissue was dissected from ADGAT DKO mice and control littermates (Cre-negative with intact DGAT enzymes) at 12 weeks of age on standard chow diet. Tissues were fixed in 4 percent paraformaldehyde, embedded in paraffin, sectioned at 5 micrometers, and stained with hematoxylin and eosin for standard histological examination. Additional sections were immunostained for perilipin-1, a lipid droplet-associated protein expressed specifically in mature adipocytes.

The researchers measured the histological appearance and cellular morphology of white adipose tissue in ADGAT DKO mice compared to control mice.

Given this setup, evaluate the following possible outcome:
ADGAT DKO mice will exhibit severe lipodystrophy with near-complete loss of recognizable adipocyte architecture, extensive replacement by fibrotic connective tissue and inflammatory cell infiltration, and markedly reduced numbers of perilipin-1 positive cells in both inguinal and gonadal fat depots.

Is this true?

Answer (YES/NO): NO